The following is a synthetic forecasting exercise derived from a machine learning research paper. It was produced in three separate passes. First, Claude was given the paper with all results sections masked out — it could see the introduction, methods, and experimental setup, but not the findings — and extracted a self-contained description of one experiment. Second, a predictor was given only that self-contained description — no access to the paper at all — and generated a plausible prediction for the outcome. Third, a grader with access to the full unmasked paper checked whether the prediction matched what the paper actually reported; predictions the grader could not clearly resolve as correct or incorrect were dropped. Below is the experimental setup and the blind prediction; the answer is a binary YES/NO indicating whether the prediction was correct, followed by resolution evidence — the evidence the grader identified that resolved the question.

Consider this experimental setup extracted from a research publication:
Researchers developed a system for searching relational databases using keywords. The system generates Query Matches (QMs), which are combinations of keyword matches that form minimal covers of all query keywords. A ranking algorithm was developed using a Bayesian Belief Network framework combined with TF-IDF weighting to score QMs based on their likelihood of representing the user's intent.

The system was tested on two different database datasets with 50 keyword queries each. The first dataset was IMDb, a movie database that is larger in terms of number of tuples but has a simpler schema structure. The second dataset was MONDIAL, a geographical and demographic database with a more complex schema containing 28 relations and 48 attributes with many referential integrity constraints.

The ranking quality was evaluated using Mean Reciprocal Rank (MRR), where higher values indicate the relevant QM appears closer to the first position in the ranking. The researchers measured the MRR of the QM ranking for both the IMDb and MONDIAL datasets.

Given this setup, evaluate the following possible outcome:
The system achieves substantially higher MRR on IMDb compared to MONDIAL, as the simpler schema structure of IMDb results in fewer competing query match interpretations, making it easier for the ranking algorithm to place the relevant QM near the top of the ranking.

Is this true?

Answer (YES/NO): NO